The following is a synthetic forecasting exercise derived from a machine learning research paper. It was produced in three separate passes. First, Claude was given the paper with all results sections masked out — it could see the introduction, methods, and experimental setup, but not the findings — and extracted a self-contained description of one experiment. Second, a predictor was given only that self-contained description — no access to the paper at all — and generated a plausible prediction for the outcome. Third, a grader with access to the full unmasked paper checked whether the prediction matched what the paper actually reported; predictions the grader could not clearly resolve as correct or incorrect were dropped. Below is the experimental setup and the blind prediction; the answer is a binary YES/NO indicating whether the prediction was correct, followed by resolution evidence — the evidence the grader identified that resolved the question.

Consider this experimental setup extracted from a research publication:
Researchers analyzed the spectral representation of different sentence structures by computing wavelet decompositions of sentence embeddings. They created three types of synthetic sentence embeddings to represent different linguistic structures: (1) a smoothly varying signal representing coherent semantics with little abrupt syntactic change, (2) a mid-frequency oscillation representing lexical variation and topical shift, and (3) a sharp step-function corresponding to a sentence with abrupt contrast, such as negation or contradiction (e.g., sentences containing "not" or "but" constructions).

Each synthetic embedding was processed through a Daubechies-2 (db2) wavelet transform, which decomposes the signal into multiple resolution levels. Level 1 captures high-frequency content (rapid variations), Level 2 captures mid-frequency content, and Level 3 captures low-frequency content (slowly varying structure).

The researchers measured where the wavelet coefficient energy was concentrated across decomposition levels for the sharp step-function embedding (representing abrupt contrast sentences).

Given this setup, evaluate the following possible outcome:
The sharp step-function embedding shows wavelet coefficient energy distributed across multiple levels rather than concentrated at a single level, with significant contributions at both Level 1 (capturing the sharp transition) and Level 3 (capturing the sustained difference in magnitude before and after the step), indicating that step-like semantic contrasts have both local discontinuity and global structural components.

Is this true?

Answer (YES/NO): NO